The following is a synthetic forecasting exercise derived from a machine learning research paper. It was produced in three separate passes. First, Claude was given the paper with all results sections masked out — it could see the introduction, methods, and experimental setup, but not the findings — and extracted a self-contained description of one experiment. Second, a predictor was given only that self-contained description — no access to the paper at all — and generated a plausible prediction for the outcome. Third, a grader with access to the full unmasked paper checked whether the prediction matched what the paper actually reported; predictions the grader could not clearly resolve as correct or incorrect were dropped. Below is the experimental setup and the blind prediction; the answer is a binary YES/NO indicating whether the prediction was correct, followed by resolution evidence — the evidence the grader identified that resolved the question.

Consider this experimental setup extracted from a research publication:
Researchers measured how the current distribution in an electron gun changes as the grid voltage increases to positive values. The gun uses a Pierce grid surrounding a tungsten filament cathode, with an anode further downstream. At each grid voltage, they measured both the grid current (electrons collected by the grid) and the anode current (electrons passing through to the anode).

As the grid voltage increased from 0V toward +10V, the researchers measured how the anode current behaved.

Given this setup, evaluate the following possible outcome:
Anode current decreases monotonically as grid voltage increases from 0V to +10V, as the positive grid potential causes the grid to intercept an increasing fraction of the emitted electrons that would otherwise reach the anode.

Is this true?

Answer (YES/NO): NO